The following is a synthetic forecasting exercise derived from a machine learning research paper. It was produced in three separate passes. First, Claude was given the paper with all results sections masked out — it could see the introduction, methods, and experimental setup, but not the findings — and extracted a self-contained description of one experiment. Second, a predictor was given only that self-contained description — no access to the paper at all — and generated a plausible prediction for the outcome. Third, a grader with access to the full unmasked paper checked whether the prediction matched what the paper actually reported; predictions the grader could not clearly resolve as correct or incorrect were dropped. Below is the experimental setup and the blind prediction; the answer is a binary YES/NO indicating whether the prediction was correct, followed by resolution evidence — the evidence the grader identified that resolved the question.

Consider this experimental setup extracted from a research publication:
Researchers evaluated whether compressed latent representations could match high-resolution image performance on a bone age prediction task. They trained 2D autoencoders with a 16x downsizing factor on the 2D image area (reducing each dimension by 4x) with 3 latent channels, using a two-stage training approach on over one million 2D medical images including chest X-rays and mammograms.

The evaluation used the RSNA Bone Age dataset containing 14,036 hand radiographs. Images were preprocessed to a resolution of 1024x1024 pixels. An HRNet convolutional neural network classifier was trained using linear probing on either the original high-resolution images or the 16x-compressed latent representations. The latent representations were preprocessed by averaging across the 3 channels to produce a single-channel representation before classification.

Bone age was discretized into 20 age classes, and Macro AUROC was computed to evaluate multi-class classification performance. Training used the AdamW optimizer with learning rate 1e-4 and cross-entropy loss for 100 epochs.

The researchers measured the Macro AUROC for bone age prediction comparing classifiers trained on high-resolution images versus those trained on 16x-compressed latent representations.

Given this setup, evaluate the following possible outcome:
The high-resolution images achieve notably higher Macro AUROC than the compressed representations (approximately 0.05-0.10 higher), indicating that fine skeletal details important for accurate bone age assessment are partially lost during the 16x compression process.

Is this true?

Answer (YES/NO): NO